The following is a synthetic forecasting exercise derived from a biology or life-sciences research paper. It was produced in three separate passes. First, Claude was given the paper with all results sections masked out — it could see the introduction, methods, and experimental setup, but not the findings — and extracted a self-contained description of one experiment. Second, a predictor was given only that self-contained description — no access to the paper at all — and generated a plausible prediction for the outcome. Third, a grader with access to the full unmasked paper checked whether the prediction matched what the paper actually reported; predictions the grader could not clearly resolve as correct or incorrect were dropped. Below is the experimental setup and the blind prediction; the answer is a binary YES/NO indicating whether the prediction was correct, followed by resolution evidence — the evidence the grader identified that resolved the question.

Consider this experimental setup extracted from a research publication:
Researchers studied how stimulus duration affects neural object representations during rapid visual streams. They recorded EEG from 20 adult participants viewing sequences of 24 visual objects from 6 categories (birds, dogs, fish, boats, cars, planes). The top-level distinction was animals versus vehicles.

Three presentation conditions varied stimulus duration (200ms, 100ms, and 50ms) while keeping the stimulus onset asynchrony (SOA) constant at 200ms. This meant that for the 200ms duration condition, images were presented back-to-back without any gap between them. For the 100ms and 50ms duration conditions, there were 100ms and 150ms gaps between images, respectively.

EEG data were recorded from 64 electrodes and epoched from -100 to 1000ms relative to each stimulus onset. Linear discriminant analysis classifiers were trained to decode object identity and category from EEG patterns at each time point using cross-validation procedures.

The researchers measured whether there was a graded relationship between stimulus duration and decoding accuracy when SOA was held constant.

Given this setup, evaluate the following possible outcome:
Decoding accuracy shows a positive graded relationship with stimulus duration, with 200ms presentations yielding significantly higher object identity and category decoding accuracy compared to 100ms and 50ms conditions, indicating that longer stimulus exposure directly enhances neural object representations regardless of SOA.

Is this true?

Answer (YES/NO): NO